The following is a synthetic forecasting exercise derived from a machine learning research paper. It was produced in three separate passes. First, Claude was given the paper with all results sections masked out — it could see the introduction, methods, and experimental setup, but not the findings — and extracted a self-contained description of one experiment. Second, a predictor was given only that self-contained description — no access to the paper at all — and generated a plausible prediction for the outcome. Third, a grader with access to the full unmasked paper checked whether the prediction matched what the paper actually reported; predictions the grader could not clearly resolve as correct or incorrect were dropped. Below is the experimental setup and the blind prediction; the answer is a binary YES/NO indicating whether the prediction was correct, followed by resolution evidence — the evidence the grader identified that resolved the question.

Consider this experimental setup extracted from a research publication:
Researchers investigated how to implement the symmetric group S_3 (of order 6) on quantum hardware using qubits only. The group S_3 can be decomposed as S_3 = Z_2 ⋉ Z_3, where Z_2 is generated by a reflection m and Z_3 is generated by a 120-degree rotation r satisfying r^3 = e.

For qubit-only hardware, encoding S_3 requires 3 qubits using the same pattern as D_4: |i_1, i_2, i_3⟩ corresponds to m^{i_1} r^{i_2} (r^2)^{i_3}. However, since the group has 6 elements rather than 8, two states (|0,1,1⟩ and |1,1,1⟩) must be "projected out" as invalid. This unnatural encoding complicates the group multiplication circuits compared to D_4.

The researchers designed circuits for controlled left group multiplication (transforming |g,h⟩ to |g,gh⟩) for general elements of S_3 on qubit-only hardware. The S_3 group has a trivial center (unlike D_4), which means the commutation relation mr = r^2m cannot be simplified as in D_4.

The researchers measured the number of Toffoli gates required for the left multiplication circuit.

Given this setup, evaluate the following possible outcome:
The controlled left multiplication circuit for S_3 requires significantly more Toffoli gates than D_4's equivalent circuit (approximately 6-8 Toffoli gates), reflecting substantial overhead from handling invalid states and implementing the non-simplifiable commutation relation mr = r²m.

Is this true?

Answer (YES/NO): YES